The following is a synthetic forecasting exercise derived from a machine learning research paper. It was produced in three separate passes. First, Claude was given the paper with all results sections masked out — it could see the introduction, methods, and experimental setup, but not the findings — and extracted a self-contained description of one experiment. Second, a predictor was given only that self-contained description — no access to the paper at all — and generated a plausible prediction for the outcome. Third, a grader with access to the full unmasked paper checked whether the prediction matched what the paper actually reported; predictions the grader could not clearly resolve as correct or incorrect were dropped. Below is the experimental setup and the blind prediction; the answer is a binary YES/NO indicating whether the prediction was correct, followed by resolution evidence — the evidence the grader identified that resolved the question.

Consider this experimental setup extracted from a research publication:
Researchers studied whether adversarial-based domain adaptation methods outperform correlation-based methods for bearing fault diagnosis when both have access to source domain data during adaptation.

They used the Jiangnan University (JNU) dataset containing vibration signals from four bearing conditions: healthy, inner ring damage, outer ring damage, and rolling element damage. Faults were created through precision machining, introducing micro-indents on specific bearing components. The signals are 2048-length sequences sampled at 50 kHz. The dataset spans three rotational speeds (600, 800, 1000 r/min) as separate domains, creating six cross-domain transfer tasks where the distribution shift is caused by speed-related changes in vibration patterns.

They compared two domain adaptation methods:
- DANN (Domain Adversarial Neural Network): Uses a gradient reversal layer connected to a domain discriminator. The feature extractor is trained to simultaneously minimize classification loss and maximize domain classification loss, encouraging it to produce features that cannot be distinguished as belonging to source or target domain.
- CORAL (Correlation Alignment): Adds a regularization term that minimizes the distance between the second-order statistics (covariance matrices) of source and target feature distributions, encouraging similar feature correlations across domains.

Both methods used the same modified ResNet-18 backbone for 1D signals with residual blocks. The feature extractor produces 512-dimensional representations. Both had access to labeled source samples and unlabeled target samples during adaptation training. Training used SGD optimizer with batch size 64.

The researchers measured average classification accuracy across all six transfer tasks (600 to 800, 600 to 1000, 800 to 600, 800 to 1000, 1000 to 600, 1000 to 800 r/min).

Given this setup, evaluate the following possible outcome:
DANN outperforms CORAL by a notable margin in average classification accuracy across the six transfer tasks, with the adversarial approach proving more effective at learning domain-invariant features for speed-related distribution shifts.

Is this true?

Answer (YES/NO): YES